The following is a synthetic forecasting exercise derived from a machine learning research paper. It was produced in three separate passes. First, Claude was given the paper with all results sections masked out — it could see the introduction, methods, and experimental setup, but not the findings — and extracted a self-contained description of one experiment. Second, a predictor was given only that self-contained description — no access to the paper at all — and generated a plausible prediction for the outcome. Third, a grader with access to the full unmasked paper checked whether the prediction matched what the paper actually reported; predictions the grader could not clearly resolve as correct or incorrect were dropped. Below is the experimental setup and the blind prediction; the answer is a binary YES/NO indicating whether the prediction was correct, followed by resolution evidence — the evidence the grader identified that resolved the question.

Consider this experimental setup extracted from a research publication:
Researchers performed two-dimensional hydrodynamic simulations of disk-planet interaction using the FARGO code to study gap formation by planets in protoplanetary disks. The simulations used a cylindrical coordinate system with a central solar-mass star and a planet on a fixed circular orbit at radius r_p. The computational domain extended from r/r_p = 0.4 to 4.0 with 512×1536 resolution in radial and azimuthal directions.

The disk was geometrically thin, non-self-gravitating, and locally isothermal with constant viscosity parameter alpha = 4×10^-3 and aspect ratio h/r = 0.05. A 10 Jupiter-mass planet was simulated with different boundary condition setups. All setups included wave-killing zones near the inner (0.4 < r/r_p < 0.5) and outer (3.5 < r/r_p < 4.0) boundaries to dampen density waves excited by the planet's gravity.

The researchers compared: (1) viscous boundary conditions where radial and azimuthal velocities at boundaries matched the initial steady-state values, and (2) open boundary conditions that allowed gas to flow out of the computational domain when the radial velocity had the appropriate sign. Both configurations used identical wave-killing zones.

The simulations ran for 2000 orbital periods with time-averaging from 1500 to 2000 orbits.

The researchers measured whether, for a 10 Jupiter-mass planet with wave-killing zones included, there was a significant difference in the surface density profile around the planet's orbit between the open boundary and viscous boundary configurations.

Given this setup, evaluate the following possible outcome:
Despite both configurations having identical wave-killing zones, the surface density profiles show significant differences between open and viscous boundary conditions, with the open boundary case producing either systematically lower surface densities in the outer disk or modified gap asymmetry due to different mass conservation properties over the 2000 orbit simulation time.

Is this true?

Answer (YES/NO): YES